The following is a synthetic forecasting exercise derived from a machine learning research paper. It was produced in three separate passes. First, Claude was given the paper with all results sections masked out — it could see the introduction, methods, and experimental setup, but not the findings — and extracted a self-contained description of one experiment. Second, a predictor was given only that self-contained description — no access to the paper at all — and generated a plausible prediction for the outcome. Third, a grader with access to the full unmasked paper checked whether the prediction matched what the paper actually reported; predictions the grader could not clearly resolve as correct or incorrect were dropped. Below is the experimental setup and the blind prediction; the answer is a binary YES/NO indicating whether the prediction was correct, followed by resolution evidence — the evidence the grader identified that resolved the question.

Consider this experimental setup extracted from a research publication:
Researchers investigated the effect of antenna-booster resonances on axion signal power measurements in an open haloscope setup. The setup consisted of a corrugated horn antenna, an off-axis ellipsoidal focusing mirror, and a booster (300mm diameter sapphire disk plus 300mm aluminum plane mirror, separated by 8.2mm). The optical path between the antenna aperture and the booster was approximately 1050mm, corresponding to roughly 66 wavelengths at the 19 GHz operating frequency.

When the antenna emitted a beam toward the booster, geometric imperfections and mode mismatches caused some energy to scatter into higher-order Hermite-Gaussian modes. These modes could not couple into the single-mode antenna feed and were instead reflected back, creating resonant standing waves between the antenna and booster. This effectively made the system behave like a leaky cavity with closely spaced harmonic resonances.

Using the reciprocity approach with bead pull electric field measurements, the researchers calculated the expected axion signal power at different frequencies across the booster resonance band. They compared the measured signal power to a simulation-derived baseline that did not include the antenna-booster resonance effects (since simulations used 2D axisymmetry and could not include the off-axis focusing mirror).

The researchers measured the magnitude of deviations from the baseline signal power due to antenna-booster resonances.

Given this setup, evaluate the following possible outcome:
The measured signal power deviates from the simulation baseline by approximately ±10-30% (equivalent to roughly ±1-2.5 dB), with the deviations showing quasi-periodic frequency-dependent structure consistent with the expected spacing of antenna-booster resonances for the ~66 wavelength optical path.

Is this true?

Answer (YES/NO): NO